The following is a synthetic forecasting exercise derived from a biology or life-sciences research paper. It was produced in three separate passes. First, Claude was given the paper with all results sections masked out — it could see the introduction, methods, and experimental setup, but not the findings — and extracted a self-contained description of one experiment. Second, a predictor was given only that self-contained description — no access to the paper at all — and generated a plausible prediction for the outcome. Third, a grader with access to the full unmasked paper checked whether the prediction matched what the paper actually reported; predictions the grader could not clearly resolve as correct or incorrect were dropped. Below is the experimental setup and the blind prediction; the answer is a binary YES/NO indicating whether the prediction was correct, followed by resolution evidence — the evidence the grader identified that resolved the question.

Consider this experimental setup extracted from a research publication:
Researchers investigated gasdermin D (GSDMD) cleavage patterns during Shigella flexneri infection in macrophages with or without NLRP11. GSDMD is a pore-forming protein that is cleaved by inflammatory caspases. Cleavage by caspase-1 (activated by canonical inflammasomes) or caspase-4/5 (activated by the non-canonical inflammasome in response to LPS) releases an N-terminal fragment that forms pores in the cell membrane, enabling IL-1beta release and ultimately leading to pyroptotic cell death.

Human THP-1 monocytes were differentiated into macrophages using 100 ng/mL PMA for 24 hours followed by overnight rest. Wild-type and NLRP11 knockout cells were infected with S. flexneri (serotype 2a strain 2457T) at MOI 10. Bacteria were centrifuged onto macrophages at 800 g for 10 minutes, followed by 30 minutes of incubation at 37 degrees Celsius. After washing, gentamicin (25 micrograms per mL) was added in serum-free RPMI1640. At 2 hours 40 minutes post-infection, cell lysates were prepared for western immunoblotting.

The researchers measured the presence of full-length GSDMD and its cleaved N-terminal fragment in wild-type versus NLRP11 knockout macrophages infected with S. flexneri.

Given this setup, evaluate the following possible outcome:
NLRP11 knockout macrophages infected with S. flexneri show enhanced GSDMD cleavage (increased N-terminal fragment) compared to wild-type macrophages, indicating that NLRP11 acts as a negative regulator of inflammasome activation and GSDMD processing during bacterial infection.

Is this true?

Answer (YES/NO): NO